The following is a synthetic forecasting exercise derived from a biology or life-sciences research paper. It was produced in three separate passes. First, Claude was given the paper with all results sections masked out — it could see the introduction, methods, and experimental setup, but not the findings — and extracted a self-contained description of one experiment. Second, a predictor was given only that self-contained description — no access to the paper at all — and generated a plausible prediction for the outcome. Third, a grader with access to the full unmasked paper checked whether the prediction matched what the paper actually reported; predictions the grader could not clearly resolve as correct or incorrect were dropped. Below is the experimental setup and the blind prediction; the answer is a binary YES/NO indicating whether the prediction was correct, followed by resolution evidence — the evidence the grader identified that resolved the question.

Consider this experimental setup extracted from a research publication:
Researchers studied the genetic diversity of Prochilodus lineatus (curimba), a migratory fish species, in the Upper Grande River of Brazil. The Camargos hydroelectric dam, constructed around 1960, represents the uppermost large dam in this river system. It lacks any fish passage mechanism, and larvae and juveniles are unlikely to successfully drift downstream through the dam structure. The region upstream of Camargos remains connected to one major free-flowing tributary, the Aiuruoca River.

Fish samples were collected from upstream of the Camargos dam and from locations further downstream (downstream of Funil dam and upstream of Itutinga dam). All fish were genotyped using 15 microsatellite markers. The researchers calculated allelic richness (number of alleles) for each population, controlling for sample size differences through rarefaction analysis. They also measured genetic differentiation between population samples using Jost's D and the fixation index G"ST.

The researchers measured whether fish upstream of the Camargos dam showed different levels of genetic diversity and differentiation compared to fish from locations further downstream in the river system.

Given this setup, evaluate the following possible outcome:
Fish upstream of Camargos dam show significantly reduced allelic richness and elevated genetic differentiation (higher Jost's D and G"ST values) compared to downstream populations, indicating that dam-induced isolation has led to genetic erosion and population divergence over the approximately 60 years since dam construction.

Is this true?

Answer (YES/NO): YES